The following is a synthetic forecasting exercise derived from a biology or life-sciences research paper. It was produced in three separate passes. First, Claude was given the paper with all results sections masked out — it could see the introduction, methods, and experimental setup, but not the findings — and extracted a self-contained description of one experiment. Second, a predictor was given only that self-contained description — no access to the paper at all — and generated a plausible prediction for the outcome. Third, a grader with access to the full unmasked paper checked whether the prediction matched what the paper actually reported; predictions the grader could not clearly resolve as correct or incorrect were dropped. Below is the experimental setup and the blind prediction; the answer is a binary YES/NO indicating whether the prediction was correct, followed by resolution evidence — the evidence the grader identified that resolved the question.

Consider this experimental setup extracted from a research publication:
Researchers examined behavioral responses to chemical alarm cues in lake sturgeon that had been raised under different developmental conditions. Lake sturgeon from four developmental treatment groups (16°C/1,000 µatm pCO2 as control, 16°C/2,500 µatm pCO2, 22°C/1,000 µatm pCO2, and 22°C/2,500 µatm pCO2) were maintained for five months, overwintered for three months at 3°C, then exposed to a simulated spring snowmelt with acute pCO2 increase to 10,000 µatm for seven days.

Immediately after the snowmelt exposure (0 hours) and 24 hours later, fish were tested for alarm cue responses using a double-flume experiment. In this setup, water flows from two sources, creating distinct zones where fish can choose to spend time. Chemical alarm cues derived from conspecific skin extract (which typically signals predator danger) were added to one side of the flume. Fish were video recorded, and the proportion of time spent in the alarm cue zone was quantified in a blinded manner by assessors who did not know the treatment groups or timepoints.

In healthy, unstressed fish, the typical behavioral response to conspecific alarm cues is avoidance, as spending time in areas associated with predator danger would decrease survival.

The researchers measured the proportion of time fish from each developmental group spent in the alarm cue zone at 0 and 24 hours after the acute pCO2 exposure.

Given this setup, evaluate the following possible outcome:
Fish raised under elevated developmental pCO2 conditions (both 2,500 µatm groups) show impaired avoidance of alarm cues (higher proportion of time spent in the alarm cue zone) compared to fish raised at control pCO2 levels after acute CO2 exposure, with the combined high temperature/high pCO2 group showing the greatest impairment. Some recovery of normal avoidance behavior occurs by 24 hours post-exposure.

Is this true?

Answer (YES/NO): NO